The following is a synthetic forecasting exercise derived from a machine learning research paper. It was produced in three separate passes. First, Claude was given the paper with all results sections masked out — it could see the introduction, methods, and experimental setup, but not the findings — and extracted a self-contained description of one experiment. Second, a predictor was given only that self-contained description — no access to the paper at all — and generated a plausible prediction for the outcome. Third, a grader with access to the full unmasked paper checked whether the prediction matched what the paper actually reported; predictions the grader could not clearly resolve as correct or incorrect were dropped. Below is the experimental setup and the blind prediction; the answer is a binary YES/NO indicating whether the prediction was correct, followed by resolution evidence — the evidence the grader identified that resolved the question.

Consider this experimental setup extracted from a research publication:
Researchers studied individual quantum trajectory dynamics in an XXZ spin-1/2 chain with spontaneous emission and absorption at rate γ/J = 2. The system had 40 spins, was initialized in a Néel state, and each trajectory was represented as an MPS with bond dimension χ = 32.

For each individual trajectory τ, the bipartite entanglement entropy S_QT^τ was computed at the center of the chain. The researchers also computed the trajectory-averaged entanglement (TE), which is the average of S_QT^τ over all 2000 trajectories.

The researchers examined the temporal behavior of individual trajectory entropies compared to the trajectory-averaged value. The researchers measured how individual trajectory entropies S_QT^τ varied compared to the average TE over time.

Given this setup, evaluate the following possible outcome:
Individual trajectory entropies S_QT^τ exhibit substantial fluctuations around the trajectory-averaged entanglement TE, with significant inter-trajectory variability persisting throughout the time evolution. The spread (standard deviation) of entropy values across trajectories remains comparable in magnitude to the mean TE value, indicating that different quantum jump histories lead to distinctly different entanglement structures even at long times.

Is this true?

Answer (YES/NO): YES